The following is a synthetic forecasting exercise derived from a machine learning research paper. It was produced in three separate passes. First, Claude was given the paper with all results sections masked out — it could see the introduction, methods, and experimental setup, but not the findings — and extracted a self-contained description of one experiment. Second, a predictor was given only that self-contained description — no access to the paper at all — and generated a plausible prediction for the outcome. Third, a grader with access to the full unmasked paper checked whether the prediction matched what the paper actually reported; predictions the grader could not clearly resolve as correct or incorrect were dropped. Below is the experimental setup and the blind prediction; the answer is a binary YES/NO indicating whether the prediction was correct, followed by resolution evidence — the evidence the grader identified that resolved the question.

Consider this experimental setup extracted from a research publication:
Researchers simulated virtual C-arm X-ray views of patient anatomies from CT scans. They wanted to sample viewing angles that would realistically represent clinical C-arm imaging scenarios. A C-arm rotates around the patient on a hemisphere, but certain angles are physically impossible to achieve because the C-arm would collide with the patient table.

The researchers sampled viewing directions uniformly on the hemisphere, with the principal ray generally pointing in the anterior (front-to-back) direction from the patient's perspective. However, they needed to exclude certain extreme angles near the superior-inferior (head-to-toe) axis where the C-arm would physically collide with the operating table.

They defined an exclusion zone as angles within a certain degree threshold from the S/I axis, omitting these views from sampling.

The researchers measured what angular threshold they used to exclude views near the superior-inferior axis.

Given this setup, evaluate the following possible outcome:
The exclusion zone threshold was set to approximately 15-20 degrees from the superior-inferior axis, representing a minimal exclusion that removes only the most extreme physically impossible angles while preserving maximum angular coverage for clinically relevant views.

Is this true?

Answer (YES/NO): NO